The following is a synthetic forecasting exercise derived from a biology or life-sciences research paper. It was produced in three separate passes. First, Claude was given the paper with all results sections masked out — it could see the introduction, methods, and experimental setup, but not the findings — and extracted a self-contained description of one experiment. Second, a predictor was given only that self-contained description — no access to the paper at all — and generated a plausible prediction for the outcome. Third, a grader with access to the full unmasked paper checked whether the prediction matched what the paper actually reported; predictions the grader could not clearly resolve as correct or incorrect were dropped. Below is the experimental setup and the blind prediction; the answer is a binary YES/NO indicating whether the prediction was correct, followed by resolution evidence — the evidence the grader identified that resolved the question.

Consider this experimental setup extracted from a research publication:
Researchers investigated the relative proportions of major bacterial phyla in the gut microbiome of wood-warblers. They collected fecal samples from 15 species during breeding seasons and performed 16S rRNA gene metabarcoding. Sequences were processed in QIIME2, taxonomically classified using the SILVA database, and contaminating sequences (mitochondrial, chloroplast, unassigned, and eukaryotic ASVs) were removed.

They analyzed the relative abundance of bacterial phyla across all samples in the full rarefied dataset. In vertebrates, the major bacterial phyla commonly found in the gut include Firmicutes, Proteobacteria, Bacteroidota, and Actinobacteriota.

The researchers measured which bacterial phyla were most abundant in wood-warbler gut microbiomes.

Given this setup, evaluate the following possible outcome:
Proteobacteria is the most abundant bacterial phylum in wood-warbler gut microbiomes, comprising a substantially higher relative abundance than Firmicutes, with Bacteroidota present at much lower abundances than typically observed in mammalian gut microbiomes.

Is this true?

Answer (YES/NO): YES